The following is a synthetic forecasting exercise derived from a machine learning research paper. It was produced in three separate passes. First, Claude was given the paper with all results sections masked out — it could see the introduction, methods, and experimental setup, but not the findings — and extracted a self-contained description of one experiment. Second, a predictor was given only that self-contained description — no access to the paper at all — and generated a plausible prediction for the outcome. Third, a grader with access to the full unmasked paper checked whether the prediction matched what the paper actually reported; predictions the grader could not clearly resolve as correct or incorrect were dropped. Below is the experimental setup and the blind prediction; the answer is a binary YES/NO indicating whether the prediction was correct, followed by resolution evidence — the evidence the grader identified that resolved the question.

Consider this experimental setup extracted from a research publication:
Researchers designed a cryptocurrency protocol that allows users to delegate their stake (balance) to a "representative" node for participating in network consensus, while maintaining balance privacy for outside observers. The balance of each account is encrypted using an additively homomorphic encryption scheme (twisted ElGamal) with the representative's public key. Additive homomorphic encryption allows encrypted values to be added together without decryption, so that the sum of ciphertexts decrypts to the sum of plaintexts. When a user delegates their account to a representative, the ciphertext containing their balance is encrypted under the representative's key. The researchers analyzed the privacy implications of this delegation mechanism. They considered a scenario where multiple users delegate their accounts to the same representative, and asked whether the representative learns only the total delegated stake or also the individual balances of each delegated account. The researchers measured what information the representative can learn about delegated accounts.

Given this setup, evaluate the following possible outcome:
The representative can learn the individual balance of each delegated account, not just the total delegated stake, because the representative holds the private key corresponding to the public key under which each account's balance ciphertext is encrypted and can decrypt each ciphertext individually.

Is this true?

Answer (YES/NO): YES